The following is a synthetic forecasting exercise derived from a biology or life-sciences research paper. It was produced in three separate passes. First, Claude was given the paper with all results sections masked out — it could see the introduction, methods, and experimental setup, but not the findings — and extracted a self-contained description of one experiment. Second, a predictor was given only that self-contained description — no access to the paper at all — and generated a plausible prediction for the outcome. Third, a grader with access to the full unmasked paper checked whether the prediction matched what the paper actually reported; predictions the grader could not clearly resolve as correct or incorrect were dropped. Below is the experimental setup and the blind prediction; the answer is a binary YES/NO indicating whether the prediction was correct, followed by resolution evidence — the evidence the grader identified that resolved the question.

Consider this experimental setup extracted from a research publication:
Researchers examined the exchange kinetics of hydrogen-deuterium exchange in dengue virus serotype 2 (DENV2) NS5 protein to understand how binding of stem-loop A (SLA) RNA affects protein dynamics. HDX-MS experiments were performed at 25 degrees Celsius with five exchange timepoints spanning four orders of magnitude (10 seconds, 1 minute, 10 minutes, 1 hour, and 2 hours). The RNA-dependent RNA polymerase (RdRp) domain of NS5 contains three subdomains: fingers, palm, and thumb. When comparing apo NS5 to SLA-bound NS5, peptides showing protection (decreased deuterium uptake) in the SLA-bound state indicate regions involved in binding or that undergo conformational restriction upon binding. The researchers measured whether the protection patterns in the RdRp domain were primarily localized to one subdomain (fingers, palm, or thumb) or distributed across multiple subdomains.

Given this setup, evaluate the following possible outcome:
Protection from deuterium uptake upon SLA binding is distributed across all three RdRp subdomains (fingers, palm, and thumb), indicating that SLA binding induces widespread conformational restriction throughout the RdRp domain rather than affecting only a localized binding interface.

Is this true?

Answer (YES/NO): NO